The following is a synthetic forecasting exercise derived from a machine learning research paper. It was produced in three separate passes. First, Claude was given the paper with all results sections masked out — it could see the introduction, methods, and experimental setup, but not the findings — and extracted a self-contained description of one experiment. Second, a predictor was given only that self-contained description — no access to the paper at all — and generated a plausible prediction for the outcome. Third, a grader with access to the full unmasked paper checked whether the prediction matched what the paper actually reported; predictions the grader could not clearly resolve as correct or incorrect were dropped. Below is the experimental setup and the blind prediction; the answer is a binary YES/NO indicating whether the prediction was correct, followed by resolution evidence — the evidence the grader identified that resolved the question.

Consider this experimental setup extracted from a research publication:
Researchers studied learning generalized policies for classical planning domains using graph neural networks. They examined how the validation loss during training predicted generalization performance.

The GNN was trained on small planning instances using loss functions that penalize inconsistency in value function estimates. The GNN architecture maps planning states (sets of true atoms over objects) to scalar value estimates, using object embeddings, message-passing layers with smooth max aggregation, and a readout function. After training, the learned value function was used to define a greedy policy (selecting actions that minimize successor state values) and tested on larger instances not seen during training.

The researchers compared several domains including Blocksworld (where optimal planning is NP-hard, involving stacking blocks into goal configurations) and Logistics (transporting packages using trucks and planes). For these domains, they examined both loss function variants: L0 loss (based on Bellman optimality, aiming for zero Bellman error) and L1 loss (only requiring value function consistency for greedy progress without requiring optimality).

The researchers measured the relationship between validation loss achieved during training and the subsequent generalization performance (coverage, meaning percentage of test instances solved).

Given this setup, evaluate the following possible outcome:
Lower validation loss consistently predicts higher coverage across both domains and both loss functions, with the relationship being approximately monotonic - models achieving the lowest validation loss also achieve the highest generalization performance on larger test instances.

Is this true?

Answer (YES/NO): YES